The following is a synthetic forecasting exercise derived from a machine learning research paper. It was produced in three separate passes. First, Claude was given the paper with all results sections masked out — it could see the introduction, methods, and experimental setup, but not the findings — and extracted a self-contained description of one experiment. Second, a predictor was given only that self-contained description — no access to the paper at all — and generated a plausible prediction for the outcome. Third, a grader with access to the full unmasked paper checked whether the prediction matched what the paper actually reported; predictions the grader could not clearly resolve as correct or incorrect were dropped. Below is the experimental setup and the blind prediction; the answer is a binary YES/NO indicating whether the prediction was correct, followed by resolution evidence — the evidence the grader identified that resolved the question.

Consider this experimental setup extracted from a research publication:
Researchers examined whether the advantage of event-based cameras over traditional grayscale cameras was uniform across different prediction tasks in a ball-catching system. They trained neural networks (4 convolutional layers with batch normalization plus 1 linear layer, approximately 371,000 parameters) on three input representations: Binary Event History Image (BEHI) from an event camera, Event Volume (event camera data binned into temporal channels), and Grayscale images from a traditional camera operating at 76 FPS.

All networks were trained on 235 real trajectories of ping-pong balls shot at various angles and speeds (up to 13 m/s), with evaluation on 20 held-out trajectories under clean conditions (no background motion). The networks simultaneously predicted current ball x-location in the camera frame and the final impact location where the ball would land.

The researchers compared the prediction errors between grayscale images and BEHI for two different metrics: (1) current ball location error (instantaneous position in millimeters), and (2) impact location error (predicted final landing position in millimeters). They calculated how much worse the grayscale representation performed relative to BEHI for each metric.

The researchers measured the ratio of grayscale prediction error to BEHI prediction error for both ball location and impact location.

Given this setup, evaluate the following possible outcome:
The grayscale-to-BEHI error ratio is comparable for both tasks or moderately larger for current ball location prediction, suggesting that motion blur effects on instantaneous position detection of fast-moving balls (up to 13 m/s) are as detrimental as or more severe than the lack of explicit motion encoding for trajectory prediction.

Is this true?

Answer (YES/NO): NO